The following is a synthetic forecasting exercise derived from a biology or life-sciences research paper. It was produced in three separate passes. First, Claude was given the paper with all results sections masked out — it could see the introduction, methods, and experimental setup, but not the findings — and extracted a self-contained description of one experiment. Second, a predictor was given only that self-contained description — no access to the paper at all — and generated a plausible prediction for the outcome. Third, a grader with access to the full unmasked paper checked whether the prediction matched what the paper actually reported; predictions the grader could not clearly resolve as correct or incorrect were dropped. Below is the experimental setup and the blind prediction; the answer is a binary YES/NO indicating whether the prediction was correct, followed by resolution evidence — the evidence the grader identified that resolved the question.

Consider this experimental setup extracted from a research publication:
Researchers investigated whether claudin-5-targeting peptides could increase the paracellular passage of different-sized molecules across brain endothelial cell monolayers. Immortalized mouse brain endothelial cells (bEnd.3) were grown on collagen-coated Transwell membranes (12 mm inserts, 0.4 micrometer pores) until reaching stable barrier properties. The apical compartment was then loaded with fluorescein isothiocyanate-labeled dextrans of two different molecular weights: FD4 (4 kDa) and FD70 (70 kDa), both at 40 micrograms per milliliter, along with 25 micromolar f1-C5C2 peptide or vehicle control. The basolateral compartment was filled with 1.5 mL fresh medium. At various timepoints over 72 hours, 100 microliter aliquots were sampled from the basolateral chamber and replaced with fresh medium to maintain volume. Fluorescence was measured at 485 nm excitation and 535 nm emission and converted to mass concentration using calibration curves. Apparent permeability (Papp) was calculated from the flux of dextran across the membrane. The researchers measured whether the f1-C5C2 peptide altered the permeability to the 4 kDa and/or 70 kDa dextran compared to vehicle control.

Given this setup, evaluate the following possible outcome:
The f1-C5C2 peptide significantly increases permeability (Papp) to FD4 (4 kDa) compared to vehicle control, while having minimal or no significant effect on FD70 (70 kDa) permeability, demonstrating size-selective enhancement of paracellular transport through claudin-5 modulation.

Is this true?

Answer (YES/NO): YES